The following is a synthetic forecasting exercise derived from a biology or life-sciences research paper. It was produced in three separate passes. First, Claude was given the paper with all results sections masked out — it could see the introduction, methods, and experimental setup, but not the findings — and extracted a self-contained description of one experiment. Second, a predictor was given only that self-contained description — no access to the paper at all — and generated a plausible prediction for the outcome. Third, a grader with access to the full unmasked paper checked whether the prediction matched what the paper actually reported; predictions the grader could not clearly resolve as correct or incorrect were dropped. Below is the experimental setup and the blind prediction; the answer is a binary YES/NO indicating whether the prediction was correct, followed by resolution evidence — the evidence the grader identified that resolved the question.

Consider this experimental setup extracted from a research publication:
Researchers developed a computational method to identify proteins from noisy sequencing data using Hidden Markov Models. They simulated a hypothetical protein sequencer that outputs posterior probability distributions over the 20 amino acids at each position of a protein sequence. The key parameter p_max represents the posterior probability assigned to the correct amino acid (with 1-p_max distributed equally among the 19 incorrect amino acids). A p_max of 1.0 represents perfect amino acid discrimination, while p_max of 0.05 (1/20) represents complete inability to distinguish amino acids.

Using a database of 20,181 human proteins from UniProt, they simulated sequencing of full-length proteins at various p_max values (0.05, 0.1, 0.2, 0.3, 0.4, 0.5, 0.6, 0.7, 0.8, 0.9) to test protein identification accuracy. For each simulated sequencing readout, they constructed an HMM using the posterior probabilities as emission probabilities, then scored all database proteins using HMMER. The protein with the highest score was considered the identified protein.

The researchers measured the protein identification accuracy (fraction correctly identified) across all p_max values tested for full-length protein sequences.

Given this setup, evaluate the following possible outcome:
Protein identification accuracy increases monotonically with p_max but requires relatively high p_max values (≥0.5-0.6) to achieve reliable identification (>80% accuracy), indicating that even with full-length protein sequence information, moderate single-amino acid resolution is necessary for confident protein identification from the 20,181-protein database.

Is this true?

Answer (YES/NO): NO